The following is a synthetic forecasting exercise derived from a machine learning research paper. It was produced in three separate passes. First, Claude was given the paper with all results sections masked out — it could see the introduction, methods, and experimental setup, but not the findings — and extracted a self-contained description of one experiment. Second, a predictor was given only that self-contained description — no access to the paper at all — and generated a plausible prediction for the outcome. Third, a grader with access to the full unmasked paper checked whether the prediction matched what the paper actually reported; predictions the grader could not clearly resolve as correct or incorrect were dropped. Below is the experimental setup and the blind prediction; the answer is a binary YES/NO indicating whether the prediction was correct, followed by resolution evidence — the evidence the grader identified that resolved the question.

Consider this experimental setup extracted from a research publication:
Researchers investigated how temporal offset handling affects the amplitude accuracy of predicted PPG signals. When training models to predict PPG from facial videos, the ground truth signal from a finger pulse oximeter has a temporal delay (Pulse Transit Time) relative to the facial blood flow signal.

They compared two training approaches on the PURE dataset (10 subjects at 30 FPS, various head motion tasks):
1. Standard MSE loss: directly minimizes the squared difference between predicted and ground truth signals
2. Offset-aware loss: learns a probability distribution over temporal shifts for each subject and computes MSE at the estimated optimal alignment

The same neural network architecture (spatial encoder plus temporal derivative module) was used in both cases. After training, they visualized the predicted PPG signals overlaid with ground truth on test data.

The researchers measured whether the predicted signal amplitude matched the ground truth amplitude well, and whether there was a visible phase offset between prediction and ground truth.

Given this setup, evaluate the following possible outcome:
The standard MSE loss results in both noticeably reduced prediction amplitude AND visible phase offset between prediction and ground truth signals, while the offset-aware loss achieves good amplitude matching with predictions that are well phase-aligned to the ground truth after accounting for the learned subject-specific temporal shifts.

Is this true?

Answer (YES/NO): NO